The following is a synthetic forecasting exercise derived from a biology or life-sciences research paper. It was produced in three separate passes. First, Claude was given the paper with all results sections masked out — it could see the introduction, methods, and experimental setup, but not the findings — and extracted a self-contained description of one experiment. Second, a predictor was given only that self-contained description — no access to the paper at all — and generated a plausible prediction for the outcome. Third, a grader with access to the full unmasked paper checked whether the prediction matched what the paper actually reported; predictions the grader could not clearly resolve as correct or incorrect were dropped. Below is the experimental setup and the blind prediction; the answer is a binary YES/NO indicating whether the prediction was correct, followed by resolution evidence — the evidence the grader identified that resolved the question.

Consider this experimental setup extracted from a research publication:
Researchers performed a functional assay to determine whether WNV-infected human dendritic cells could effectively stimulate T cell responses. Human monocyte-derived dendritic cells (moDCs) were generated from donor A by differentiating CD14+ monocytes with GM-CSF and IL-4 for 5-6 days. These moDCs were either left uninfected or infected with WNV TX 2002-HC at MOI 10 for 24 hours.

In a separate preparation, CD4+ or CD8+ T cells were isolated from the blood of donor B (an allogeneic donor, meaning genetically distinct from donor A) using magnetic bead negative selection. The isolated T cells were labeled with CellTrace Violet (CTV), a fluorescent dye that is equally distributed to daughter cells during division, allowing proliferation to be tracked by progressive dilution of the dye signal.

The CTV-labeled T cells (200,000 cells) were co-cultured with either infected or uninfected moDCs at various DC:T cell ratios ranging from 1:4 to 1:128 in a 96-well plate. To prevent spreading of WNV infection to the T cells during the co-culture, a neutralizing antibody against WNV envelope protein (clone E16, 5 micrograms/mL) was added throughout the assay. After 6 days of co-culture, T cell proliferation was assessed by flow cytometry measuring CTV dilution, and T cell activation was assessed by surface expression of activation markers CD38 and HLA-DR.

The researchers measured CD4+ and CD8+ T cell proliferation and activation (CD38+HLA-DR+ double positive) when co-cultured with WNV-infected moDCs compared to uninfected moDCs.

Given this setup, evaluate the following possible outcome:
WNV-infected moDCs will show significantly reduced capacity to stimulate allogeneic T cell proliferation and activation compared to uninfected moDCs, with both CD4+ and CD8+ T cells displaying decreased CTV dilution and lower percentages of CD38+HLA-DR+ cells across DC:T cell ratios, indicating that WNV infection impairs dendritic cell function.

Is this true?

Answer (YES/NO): YES